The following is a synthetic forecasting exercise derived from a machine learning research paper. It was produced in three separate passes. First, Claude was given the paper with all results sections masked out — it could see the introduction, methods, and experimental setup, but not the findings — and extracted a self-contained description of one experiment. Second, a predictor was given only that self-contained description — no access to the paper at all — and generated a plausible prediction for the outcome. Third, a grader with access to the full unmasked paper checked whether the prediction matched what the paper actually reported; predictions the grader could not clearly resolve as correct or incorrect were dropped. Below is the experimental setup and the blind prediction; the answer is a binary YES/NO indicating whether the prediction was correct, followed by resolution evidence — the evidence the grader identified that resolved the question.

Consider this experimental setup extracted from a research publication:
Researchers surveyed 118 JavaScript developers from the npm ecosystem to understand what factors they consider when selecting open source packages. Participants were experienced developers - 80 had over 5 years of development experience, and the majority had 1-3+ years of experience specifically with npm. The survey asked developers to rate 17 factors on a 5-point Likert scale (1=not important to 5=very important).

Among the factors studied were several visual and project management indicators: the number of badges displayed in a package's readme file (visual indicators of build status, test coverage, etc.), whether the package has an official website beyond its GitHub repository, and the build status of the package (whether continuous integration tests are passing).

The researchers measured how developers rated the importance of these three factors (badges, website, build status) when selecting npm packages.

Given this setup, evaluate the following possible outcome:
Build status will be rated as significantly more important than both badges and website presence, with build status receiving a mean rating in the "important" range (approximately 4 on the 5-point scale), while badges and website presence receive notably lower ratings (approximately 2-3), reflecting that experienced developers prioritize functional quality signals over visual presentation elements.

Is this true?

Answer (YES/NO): NO